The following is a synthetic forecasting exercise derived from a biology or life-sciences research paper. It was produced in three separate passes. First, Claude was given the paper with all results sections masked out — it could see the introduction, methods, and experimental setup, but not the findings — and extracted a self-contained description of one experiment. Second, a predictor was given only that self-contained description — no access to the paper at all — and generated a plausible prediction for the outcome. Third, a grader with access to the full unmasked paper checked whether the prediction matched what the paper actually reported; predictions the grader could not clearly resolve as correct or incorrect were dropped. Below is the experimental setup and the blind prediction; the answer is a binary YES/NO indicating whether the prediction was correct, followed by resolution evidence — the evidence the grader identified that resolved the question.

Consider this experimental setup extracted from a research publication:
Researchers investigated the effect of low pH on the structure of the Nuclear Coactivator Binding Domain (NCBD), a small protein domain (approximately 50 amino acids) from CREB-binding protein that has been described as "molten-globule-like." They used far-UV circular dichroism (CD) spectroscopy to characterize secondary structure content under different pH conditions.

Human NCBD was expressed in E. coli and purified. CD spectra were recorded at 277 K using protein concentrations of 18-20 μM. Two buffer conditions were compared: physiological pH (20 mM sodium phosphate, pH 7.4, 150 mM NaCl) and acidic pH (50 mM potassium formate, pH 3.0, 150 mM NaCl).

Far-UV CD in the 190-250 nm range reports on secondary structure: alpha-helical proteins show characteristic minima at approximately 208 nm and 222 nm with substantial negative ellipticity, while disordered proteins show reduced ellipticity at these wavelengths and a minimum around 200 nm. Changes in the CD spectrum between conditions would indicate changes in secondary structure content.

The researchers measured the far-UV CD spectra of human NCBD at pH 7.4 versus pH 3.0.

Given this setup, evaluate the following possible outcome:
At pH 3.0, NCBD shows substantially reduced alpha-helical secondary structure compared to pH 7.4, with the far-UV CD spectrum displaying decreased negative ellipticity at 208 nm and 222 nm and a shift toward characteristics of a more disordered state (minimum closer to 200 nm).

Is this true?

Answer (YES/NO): NO